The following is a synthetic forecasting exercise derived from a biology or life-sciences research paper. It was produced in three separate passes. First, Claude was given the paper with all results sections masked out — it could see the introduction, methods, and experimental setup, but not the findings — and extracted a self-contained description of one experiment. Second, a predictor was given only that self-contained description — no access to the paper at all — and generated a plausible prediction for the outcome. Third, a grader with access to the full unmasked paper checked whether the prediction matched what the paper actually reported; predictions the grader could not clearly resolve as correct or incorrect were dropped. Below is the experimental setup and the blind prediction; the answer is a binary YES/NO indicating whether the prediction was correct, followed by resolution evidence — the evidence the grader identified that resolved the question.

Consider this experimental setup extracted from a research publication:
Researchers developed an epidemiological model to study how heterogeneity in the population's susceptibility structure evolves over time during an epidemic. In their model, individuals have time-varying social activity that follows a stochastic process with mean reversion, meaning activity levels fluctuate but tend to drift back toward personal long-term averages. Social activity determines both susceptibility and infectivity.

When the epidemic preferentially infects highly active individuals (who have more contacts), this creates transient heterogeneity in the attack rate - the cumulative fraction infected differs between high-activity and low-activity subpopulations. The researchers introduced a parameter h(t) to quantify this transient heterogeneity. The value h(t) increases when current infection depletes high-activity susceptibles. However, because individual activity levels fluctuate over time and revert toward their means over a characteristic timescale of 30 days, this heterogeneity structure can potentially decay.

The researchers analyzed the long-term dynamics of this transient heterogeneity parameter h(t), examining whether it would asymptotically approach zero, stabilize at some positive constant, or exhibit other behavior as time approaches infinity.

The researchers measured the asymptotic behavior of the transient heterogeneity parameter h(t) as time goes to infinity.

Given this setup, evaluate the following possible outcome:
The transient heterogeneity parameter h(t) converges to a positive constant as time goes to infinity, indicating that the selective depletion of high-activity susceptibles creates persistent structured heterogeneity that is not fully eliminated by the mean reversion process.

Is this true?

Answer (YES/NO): NO